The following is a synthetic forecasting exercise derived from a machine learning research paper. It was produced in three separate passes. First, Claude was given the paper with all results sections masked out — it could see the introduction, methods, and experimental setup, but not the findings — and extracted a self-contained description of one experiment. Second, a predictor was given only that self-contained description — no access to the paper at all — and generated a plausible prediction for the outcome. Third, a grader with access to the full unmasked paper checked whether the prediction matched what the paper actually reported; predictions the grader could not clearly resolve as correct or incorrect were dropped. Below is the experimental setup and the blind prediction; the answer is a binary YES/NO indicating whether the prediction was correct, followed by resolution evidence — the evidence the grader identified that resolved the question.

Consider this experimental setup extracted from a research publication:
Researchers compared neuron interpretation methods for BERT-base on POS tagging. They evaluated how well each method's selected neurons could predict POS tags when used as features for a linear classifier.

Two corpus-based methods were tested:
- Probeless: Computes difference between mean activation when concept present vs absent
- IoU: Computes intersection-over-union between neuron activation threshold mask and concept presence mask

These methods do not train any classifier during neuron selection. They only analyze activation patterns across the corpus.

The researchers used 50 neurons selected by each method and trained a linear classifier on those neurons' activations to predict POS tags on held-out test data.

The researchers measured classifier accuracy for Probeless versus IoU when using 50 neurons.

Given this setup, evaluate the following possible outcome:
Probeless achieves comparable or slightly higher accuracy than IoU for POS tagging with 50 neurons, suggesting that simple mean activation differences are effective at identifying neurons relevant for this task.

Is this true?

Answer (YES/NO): YES